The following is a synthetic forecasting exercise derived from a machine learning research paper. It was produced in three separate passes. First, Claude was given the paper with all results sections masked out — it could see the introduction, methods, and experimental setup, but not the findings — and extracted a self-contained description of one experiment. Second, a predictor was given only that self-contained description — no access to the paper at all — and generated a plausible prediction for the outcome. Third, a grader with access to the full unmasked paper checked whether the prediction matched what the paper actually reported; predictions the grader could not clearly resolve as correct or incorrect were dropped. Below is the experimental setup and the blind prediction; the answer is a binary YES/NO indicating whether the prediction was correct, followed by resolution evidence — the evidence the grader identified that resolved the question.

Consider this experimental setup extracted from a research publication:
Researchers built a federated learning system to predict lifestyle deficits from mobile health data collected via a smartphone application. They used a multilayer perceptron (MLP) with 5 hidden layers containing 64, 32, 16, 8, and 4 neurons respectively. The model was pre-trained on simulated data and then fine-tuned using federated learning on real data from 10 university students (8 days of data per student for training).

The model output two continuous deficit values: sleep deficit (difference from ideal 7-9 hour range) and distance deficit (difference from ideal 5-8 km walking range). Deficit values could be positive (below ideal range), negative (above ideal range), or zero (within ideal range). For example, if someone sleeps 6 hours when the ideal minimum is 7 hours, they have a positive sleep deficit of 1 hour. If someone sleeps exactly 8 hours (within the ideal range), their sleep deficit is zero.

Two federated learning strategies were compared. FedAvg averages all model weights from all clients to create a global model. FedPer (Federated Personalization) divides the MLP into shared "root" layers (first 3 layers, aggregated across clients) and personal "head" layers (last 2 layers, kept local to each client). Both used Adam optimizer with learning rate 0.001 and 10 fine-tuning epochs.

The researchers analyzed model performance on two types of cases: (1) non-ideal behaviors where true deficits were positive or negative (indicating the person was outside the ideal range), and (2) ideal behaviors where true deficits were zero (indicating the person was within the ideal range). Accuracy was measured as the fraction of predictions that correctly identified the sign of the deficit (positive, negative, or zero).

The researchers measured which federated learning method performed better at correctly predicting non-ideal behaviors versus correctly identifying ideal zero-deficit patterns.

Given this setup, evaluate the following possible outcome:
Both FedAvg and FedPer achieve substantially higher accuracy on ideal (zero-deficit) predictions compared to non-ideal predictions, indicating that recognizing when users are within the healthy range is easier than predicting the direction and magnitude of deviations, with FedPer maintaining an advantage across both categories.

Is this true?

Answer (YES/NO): NO